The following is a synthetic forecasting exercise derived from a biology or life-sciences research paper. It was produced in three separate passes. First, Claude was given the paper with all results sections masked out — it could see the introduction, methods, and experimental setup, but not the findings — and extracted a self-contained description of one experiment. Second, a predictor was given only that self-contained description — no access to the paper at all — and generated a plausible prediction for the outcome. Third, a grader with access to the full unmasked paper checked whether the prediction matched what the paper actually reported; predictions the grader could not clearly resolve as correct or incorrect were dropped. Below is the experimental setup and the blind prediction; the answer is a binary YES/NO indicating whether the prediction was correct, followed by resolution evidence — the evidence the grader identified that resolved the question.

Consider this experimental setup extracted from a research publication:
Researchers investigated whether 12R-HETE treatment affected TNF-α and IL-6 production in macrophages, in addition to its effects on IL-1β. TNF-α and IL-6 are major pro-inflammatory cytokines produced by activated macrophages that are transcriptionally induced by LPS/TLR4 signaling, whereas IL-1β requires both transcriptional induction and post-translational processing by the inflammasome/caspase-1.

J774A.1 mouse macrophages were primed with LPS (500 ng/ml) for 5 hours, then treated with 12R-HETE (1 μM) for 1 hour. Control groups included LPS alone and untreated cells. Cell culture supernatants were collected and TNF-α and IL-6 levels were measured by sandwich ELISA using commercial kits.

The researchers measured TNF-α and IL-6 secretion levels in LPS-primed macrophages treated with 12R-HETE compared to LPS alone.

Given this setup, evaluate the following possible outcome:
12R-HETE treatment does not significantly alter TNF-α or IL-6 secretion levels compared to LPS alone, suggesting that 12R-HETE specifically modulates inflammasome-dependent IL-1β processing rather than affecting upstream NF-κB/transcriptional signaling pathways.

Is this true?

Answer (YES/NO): NO